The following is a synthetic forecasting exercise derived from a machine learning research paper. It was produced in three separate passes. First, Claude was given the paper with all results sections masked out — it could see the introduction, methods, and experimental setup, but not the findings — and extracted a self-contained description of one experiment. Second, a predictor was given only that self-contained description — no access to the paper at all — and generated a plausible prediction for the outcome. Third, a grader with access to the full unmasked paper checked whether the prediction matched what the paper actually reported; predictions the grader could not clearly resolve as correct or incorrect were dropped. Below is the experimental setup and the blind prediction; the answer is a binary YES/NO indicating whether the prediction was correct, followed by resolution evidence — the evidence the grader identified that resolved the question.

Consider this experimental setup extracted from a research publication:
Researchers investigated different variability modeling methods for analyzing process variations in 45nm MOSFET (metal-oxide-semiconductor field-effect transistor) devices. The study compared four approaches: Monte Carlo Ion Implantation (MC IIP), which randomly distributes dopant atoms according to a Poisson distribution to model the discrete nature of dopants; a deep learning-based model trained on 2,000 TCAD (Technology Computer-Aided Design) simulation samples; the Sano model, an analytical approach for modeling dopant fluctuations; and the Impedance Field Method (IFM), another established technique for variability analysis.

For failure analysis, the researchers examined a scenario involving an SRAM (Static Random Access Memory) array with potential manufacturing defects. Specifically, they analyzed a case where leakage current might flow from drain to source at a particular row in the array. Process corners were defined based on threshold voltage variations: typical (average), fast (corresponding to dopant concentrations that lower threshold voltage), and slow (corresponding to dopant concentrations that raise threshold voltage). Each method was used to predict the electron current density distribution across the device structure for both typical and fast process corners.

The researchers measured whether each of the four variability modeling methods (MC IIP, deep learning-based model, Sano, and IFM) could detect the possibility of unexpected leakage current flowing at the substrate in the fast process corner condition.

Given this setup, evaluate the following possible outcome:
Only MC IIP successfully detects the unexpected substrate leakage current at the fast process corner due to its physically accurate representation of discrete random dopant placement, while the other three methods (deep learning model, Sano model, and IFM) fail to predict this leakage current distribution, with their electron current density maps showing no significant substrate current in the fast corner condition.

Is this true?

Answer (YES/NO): NO